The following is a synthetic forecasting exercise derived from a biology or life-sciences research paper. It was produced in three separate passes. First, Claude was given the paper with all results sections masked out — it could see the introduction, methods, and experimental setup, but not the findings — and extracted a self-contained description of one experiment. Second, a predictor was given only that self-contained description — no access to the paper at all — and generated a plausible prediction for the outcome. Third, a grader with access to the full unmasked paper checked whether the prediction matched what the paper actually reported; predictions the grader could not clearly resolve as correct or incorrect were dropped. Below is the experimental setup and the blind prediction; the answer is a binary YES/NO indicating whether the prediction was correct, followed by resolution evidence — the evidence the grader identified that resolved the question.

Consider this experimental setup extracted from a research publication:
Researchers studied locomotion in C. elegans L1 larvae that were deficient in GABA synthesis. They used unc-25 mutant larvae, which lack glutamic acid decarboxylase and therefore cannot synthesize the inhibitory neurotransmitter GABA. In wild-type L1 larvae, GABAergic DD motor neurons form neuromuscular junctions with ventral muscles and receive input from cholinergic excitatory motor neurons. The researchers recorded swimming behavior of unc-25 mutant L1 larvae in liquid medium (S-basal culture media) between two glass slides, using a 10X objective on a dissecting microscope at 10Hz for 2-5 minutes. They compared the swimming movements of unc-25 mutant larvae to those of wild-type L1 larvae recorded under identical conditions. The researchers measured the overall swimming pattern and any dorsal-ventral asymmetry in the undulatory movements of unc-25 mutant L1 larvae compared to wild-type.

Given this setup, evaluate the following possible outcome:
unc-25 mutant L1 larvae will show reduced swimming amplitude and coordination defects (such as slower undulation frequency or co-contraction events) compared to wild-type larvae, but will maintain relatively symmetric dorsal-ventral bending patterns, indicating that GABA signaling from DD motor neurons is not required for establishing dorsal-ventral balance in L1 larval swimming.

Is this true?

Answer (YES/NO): NO